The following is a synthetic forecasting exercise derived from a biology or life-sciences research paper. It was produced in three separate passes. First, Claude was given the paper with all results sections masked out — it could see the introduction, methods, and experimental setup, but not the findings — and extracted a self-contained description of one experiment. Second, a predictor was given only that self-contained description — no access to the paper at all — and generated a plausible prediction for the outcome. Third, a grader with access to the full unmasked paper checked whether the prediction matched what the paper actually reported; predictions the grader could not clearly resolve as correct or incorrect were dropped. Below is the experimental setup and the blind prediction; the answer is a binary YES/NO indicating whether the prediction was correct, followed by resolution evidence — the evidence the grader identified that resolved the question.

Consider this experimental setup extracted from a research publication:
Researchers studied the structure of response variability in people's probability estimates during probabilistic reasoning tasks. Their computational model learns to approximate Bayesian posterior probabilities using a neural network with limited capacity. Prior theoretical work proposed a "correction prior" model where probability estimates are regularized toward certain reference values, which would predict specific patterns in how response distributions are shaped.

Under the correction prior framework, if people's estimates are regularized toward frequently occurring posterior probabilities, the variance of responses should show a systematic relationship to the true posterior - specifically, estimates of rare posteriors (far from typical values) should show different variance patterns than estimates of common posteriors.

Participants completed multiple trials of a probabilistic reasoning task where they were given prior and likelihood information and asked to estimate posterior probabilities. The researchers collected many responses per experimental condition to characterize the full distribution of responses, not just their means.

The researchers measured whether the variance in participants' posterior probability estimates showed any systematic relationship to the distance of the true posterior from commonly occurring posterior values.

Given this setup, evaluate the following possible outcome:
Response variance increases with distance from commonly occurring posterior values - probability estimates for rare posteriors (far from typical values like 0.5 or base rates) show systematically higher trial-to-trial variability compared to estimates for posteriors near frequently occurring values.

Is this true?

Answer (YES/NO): NO